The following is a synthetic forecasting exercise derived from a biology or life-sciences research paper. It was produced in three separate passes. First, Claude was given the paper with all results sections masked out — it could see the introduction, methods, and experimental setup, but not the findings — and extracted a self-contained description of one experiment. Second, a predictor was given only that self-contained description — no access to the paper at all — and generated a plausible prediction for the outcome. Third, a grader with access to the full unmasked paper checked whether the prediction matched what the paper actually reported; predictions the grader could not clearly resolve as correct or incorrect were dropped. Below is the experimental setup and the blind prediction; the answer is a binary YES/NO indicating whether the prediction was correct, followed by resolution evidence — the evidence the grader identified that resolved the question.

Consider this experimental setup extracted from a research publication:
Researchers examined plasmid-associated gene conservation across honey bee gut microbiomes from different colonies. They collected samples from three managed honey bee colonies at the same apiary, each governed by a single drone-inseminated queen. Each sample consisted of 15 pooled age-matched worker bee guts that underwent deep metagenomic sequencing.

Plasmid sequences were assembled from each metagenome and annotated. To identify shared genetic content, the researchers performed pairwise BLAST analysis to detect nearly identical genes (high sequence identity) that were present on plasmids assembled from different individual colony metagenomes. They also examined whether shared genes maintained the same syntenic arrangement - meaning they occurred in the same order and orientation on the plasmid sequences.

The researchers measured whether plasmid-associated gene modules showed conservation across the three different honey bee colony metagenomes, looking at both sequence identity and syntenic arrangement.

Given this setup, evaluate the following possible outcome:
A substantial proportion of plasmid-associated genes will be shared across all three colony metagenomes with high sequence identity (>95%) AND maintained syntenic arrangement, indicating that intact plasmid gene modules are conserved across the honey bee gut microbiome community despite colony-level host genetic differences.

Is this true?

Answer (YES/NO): YES